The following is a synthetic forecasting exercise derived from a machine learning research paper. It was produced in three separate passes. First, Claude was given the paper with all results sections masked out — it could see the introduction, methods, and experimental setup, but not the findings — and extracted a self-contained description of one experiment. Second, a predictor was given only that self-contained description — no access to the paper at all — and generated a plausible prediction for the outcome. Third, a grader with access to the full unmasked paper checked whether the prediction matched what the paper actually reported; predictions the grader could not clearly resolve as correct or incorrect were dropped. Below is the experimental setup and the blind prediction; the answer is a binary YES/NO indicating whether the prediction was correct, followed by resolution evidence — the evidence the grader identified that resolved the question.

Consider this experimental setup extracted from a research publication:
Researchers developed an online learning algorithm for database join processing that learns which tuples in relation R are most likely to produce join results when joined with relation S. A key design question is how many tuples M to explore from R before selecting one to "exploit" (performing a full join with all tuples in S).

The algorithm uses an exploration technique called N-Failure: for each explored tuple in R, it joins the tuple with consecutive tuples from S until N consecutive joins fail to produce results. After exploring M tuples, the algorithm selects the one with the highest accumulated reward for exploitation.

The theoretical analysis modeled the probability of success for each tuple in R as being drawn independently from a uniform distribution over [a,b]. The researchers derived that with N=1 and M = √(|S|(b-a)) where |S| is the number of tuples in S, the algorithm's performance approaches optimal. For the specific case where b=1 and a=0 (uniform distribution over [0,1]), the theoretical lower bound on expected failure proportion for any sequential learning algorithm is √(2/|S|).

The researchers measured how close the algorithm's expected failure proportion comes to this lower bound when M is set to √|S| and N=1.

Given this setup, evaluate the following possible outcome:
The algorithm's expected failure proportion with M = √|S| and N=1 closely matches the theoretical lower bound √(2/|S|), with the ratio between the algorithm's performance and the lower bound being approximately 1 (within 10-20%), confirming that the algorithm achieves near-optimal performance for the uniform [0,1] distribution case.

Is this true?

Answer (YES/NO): NO